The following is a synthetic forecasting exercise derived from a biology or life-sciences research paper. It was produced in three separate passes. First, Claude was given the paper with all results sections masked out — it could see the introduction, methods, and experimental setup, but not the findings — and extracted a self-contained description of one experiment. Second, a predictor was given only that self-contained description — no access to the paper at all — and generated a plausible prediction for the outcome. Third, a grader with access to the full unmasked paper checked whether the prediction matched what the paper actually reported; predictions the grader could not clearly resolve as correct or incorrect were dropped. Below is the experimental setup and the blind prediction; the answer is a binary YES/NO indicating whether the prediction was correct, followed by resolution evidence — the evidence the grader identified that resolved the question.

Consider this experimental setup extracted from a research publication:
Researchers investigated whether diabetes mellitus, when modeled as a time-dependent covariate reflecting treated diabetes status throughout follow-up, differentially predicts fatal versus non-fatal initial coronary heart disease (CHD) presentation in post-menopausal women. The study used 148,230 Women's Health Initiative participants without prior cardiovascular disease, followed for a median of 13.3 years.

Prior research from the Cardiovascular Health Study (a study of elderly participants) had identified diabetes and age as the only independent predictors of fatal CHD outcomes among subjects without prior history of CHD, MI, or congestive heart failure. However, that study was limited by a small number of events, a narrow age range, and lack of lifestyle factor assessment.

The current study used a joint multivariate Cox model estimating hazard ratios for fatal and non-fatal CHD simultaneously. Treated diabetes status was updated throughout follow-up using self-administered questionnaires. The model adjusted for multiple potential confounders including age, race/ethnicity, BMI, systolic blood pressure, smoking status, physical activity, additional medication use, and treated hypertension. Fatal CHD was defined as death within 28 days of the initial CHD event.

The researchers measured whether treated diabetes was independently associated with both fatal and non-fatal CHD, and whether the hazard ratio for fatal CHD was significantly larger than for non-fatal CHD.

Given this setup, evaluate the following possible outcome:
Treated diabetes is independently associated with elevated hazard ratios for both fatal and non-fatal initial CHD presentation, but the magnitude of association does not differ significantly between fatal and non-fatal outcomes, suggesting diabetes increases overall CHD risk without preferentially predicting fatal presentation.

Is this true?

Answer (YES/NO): YES